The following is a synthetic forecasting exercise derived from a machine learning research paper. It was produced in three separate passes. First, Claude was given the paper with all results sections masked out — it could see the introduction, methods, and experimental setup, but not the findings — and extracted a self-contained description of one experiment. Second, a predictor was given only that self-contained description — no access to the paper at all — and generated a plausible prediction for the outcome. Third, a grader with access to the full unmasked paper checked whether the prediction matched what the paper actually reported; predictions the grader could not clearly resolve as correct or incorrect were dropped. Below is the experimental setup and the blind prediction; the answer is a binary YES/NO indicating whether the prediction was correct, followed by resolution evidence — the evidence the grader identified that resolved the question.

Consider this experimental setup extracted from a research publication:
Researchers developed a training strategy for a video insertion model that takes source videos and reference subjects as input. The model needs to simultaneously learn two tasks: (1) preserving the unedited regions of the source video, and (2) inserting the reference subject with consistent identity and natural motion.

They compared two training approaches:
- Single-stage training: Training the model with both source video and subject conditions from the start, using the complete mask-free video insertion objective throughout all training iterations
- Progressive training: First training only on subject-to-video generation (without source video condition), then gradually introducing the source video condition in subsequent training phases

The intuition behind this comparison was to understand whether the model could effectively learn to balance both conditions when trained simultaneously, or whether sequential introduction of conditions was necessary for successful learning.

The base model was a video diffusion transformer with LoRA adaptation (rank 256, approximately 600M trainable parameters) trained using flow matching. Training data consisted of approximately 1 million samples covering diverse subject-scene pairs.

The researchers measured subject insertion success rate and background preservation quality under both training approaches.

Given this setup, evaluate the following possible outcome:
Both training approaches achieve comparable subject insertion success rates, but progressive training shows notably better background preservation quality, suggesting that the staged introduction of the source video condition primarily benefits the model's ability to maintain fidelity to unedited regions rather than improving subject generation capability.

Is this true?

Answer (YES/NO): NO